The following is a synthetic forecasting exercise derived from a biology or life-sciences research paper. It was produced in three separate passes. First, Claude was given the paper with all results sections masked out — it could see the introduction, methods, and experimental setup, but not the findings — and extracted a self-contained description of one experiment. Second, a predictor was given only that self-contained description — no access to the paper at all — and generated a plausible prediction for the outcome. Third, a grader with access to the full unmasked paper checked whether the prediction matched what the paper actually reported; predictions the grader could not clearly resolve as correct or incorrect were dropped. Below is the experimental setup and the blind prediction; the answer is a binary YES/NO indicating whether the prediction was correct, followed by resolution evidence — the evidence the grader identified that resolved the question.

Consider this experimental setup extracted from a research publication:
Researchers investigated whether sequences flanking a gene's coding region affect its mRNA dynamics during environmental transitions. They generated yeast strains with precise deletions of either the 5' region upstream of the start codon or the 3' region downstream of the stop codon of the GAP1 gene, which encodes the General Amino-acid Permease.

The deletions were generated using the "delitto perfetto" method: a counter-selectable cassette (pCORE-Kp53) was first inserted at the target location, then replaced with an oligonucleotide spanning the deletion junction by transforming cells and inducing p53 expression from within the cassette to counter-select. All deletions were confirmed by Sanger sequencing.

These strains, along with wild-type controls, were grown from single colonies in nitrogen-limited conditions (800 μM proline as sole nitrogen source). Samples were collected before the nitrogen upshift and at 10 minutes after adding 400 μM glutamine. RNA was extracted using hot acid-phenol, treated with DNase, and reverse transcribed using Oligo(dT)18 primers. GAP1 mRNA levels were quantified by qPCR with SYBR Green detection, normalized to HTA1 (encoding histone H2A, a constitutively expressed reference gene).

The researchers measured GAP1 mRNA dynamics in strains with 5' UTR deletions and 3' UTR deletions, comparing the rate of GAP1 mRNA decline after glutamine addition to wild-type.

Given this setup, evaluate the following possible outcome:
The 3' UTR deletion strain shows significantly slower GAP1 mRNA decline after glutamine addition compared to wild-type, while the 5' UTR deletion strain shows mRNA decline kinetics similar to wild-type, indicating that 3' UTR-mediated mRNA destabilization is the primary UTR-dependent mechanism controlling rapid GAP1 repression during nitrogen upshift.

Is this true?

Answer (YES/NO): NO